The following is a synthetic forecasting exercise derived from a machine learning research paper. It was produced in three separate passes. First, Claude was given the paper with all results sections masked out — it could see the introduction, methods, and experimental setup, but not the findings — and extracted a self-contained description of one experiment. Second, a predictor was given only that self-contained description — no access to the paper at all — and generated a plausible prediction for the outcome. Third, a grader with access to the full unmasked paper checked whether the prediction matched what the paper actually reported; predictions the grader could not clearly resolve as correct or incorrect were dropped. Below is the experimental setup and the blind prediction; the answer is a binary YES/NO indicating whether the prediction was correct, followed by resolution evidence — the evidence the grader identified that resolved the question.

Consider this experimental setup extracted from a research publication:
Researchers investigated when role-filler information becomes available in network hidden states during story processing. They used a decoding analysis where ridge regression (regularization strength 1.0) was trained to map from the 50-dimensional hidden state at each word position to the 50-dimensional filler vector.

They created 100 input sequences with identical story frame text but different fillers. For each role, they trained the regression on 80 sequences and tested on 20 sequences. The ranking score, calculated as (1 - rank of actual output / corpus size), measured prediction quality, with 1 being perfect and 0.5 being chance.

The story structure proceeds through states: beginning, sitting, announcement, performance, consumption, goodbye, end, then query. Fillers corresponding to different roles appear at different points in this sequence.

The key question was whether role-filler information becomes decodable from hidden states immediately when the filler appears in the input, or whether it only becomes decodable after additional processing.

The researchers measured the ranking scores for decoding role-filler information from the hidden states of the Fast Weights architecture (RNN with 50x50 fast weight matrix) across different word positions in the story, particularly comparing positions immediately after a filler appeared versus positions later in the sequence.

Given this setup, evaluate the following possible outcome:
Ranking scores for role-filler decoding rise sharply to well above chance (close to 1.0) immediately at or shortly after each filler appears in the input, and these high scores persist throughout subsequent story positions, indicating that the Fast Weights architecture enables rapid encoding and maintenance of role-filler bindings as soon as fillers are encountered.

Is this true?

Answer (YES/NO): NO